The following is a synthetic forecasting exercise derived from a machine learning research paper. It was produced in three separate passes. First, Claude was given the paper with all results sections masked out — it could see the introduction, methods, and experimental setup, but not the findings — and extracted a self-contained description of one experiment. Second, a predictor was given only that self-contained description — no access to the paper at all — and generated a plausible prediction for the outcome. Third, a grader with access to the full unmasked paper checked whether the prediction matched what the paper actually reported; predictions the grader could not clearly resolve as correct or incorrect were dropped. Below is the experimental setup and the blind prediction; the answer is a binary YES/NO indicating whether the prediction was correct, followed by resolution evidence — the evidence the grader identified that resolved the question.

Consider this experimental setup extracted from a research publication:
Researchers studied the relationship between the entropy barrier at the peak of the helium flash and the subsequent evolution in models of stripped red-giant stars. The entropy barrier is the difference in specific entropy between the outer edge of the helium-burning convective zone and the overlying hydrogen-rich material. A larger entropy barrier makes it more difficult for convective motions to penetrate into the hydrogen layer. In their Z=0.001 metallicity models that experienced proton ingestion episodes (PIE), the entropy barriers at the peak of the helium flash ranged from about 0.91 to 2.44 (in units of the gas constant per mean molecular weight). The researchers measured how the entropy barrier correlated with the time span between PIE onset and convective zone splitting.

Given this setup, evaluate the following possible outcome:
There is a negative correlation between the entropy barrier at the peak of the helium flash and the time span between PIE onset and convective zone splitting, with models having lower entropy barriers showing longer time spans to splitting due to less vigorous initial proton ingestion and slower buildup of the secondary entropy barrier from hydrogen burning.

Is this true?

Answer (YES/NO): NO